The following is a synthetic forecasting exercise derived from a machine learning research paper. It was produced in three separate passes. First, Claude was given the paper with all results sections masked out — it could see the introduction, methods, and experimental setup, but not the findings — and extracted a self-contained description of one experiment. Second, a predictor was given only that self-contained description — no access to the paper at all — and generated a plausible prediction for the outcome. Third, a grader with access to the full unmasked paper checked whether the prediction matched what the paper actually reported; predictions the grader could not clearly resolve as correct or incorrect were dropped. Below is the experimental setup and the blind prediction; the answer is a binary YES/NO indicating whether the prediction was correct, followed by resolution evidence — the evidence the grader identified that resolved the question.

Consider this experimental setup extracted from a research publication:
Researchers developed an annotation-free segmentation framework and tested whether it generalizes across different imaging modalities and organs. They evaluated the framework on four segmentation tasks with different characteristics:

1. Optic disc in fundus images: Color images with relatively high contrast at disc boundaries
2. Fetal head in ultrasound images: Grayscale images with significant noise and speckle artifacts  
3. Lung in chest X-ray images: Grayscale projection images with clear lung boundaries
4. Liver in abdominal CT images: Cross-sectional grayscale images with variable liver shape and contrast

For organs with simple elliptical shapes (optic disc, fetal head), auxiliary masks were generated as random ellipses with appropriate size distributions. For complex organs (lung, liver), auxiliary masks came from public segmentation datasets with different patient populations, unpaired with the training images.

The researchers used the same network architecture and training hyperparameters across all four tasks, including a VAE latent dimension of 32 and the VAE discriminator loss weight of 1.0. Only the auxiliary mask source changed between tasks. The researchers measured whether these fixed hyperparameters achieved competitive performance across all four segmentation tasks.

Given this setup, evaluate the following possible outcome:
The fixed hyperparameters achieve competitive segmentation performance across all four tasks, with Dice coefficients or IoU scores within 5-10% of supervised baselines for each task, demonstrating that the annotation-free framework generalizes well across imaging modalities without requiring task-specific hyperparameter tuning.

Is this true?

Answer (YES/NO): YES